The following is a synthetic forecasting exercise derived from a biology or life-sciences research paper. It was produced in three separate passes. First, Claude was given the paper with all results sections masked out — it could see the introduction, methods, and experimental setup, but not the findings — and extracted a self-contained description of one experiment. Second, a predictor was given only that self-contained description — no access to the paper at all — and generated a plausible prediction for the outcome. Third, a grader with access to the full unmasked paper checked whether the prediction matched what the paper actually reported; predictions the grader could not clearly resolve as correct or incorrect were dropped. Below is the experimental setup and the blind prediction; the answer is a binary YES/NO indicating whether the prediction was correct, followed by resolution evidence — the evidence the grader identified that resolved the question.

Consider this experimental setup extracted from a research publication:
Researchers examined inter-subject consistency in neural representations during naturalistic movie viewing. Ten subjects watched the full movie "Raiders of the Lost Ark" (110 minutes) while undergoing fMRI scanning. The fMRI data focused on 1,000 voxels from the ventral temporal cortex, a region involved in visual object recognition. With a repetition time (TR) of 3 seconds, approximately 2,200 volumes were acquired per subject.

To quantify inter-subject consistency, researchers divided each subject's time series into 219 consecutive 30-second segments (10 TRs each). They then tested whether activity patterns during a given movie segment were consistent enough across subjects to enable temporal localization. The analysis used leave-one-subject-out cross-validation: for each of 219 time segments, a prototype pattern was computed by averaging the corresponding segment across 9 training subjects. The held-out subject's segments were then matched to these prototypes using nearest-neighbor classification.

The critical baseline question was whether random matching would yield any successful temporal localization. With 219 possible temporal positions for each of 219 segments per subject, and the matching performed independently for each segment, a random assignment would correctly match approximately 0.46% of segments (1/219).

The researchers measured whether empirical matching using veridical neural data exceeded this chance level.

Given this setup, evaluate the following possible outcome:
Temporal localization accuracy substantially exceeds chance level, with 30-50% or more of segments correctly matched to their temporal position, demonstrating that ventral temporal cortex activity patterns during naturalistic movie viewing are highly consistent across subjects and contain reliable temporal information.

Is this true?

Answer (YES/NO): NO